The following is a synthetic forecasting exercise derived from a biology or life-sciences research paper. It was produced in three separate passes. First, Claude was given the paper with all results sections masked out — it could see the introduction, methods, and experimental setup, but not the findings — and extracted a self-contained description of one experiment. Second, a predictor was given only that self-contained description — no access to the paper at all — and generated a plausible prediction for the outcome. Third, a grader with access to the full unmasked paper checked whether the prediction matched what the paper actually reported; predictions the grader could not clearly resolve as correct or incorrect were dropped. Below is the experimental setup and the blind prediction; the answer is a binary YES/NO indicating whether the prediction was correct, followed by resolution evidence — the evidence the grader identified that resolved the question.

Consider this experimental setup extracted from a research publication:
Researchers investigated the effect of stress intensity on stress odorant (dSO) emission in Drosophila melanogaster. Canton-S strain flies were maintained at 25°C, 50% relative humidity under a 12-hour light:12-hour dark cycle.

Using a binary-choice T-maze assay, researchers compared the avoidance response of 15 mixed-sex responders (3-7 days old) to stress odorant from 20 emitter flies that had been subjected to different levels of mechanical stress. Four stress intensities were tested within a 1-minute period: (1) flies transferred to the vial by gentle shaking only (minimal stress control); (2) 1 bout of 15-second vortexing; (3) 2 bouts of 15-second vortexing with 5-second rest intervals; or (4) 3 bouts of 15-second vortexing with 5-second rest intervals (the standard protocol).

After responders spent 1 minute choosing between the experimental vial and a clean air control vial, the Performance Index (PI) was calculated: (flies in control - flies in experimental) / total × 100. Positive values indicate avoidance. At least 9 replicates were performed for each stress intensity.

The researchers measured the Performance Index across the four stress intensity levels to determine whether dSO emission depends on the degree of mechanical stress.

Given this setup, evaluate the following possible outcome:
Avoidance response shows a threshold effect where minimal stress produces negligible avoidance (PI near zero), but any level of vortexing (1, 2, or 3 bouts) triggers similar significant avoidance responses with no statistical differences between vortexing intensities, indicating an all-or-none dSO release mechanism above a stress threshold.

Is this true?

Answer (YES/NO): NO